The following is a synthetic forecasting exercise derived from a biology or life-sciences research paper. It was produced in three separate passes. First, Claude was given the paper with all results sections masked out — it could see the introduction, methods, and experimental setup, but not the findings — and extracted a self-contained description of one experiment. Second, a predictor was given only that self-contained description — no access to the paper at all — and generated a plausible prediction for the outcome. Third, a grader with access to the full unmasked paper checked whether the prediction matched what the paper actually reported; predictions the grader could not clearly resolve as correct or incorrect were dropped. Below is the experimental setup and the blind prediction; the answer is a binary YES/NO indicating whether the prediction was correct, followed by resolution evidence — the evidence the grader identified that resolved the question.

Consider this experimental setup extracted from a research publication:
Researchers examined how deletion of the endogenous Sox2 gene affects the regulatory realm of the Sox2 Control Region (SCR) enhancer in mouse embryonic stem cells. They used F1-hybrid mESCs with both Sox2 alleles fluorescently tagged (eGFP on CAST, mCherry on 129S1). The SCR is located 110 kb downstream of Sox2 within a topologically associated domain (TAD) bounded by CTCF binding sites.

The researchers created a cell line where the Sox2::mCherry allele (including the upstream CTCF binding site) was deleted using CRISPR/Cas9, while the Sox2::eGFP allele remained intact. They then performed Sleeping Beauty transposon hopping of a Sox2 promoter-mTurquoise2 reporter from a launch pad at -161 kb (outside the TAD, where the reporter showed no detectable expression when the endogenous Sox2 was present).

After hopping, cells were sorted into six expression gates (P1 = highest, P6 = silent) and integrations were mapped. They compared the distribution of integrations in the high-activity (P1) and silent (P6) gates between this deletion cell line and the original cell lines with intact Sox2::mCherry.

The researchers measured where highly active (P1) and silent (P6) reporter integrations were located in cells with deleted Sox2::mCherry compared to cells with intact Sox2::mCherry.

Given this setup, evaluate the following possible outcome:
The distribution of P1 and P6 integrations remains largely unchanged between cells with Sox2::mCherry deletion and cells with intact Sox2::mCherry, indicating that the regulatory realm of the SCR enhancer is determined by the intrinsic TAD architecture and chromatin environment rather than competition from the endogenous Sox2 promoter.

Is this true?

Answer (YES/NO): NO